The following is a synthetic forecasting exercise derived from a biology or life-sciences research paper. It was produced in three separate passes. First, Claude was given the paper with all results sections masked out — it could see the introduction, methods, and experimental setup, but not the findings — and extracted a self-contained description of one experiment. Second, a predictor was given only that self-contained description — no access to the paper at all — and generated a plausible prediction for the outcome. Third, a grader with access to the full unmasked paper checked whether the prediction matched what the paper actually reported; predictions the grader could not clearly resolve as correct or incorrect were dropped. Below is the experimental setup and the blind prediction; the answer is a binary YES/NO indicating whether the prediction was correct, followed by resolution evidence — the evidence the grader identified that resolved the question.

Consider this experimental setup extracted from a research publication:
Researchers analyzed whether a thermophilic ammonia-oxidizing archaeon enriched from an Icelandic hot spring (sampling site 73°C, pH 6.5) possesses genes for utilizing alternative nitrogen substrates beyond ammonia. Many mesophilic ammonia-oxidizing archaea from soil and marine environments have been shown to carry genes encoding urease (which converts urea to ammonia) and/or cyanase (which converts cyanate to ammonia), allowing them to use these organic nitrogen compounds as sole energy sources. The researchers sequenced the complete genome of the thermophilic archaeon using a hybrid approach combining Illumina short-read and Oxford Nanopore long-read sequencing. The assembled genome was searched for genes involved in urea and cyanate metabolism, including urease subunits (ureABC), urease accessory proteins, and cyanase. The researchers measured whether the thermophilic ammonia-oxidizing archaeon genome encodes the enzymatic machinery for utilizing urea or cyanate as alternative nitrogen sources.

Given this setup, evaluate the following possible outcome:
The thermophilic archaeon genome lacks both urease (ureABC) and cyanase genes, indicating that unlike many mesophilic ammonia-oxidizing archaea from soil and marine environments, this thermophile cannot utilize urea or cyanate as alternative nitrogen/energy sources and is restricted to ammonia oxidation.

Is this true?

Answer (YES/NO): NO